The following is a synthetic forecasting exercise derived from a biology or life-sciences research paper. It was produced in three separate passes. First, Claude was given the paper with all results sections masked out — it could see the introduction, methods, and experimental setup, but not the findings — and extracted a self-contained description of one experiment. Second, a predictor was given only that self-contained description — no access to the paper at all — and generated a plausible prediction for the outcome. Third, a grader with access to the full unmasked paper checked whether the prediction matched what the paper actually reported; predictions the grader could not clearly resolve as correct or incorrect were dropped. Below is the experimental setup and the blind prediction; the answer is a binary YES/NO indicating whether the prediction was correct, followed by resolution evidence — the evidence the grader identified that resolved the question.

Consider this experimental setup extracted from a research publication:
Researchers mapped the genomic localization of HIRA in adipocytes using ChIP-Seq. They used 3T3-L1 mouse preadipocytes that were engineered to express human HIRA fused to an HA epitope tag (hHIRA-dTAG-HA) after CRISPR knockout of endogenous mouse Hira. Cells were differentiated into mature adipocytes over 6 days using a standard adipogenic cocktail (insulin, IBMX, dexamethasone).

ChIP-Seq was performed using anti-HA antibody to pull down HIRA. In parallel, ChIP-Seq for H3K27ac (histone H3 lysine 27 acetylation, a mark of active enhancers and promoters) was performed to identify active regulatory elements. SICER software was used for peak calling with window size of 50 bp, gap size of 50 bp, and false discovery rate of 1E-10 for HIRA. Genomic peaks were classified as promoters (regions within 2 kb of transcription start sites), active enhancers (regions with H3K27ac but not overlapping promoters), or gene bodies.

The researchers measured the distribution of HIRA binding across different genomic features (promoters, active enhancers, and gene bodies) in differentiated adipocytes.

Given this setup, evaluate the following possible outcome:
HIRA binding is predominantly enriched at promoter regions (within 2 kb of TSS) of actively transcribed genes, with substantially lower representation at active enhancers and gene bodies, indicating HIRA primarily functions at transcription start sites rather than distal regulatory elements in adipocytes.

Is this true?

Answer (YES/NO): NO